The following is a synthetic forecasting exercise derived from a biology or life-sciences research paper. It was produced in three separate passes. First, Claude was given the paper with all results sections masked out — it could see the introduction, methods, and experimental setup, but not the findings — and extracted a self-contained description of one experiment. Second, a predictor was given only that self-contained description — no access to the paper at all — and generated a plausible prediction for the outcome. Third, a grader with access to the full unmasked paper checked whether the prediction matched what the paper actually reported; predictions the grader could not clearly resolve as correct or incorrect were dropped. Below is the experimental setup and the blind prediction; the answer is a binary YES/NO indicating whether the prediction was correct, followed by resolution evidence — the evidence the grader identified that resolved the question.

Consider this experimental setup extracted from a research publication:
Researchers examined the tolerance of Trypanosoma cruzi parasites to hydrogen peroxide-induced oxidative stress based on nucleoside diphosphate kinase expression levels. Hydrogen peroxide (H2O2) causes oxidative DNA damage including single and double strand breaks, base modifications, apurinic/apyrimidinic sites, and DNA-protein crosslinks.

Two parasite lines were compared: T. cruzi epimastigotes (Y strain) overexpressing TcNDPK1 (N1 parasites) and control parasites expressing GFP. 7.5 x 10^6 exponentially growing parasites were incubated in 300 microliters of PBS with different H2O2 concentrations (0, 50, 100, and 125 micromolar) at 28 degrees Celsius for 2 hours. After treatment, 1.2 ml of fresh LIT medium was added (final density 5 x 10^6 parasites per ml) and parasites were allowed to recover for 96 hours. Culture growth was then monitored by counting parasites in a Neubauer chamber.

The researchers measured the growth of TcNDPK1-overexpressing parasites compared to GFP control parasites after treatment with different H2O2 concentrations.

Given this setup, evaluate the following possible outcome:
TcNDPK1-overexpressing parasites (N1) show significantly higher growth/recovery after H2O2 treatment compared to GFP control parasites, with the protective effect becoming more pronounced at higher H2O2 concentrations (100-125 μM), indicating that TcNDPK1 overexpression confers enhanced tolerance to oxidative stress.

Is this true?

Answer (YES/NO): YES